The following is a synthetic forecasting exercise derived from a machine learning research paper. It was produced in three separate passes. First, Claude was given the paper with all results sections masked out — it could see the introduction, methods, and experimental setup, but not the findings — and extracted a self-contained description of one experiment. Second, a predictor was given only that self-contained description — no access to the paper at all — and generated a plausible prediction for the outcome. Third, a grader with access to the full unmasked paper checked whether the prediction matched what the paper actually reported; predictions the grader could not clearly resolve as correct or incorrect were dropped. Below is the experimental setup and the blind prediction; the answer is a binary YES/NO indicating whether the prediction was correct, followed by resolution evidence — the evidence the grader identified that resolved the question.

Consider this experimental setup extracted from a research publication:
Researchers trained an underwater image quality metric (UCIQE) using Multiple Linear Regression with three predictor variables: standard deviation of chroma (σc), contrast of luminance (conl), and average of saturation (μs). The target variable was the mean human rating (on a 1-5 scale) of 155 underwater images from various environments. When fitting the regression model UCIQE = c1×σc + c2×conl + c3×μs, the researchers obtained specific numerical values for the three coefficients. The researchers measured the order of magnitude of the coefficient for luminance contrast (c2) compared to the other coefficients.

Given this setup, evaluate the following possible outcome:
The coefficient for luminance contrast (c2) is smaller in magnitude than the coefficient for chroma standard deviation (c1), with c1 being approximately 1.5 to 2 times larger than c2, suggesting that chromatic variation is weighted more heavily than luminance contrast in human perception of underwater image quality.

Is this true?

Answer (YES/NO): NO